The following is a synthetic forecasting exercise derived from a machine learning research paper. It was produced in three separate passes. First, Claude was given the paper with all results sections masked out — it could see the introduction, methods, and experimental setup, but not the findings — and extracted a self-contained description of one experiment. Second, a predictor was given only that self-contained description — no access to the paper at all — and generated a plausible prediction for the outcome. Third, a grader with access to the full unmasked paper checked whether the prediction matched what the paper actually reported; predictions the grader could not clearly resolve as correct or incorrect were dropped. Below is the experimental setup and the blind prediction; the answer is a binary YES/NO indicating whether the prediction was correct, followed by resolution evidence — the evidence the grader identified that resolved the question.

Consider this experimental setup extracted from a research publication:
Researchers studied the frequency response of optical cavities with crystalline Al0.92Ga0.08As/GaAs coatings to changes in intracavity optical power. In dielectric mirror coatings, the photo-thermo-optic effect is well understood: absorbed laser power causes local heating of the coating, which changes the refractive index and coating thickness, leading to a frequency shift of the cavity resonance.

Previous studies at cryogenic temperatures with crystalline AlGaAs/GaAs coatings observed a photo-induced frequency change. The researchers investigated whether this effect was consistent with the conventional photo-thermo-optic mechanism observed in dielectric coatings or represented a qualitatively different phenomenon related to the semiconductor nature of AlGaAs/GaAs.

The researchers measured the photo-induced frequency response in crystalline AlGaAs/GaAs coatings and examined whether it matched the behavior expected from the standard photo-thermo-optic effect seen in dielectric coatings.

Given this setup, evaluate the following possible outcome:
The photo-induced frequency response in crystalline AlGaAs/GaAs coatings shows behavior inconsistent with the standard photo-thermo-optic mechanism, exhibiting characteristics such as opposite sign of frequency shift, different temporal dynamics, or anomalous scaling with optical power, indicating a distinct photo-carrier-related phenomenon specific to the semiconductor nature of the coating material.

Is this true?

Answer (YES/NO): YES